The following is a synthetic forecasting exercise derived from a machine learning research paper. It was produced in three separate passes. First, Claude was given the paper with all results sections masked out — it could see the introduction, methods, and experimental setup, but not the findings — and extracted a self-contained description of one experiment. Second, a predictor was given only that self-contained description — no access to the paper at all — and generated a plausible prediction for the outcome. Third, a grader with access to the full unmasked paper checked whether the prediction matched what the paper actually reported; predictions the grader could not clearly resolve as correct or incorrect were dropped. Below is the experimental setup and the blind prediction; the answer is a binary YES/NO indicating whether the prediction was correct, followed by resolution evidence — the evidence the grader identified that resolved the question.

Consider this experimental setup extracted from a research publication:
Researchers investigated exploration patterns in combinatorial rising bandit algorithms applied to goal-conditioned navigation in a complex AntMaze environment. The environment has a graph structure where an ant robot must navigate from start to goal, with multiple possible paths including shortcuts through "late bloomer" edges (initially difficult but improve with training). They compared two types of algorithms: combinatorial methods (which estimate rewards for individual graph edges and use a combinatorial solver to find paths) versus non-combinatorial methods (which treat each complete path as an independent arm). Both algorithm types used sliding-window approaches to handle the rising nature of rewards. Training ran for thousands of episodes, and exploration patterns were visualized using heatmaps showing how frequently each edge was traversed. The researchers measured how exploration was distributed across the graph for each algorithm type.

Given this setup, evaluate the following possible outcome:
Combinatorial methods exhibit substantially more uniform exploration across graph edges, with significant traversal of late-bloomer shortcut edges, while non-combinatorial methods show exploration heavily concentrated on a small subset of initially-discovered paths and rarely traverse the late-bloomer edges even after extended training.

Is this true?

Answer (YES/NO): NO